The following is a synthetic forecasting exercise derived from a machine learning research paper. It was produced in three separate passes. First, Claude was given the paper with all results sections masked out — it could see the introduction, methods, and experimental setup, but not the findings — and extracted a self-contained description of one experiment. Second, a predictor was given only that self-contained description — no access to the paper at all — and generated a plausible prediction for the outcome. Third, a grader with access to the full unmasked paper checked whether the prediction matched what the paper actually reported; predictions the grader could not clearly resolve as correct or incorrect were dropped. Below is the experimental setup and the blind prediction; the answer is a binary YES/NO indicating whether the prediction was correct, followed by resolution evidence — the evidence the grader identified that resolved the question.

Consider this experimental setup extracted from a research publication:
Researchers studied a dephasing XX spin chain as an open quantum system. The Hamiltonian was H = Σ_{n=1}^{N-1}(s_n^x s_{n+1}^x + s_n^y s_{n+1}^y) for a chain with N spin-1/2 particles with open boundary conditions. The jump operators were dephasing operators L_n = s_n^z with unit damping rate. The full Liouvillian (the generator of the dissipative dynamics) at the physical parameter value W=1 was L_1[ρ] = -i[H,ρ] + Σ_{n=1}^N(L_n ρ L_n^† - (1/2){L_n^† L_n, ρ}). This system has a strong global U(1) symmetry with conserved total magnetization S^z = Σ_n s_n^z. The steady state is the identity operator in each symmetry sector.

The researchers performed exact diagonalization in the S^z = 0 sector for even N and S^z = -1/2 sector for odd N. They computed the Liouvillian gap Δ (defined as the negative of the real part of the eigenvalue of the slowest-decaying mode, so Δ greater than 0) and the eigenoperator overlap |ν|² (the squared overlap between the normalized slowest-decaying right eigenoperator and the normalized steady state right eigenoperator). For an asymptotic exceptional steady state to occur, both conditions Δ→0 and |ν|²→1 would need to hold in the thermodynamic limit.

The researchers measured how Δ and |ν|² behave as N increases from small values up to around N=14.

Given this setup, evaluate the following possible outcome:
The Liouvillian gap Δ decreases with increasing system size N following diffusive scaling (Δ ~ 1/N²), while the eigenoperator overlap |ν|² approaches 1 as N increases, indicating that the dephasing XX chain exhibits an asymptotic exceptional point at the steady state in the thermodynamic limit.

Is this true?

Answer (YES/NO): NO